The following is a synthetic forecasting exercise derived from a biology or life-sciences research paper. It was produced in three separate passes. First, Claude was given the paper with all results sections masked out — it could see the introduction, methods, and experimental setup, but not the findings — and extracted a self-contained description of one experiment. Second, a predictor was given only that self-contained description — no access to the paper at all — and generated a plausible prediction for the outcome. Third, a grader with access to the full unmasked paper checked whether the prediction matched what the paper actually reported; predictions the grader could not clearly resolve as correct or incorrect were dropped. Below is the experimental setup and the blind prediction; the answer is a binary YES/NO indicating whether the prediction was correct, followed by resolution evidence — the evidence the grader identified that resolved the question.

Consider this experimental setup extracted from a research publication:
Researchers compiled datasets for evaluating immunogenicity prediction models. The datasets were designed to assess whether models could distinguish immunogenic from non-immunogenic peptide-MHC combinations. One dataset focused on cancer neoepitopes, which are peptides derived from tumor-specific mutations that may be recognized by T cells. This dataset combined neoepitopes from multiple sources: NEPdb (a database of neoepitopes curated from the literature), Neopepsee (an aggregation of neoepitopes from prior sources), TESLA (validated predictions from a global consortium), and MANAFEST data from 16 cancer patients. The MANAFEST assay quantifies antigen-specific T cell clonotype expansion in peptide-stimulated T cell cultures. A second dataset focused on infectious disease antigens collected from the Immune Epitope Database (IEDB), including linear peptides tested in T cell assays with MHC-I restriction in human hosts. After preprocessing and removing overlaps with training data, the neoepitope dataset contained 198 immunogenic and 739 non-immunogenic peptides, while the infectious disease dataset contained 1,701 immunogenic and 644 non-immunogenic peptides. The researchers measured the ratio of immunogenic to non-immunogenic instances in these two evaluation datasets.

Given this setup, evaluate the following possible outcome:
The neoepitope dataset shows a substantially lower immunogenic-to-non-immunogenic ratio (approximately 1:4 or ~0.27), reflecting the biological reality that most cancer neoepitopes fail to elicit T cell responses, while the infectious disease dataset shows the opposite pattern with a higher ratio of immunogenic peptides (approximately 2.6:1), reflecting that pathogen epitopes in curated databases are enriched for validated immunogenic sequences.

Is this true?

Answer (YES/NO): YES